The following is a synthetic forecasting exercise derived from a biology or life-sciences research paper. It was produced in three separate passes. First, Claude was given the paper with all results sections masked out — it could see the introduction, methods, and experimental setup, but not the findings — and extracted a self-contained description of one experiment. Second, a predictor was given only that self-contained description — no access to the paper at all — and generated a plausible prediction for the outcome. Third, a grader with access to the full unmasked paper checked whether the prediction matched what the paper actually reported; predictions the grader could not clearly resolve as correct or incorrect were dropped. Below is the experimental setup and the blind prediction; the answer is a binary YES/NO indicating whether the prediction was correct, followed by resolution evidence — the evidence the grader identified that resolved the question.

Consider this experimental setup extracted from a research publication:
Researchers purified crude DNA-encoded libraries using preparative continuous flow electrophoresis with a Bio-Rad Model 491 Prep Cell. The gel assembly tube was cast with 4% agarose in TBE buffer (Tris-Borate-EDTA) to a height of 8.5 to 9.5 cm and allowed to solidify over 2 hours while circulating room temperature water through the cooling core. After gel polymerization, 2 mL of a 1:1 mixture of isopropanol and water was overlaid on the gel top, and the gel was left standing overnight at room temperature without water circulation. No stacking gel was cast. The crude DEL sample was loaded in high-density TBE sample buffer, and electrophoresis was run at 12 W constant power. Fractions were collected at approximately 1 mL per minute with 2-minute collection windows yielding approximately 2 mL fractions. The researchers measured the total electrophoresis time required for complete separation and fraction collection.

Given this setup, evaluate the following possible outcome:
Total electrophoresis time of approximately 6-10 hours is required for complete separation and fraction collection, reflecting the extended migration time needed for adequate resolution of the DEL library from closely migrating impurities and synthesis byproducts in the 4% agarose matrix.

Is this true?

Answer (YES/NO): NO